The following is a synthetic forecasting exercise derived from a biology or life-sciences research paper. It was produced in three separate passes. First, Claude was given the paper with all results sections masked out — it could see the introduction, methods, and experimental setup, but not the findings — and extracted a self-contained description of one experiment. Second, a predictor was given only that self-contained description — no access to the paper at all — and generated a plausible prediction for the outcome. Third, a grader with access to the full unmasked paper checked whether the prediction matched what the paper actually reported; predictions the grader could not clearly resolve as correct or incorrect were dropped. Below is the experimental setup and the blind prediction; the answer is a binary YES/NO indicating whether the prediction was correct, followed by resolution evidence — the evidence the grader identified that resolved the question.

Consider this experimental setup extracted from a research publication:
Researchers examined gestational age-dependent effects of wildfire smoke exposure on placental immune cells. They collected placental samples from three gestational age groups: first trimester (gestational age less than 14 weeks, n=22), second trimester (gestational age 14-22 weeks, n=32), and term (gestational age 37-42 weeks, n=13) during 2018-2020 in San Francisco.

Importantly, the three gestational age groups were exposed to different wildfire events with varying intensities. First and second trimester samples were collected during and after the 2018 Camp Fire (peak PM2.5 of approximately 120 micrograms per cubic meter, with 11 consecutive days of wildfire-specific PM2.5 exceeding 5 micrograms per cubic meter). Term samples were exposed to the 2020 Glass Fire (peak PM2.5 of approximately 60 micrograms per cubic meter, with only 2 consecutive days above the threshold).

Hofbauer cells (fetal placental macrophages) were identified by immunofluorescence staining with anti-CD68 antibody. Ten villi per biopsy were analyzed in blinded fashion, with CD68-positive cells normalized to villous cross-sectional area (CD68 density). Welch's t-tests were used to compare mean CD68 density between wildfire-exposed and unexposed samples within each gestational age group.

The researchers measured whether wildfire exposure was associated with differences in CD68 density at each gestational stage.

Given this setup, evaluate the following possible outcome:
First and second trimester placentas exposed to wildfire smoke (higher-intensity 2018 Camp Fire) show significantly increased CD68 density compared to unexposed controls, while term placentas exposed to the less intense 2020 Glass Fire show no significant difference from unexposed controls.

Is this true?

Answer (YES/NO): NO